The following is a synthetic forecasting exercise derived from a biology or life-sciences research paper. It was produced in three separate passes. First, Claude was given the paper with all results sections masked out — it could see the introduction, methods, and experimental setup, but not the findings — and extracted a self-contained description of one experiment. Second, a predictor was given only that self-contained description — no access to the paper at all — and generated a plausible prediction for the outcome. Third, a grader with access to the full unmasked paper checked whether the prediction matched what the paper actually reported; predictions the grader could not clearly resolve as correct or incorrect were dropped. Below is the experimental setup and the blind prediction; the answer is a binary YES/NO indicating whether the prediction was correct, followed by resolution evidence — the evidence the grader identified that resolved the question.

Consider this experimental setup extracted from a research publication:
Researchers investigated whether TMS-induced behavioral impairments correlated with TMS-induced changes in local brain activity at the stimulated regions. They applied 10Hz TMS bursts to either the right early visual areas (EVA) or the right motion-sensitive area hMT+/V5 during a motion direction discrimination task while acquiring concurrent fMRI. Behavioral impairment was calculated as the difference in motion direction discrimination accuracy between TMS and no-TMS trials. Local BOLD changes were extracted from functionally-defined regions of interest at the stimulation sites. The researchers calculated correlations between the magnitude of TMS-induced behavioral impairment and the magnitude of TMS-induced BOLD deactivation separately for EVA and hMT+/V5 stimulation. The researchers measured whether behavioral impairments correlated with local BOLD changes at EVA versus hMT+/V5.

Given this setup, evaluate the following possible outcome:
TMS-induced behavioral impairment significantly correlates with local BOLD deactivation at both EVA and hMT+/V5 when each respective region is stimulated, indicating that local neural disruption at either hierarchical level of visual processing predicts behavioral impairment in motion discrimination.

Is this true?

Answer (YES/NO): NO